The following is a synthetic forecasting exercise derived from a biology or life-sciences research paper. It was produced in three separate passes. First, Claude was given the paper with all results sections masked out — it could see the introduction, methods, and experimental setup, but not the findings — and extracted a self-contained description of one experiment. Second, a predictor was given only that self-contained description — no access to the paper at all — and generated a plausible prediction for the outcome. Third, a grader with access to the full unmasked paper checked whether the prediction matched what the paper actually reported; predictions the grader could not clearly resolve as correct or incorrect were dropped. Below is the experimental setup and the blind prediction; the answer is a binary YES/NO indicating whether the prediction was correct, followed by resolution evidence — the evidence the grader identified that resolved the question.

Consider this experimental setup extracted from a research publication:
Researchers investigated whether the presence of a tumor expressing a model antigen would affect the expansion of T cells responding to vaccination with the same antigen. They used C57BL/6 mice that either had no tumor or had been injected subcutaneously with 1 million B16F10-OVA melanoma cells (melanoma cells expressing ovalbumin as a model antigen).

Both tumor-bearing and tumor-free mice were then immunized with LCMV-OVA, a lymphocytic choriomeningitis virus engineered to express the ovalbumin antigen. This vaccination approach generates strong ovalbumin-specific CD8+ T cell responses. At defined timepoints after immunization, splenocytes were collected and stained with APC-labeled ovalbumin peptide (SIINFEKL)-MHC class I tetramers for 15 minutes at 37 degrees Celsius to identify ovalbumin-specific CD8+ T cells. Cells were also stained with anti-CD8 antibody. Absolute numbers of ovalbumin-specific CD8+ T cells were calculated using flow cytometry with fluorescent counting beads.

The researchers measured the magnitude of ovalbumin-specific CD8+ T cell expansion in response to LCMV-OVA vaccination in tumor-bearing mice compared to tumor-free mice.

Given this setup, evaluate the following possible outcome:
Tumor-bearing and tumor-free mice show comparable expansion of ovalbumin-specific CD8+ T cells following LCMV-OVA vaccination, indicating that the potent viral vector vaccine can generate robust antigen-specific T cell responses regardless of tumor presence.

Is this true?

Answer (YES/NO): NO